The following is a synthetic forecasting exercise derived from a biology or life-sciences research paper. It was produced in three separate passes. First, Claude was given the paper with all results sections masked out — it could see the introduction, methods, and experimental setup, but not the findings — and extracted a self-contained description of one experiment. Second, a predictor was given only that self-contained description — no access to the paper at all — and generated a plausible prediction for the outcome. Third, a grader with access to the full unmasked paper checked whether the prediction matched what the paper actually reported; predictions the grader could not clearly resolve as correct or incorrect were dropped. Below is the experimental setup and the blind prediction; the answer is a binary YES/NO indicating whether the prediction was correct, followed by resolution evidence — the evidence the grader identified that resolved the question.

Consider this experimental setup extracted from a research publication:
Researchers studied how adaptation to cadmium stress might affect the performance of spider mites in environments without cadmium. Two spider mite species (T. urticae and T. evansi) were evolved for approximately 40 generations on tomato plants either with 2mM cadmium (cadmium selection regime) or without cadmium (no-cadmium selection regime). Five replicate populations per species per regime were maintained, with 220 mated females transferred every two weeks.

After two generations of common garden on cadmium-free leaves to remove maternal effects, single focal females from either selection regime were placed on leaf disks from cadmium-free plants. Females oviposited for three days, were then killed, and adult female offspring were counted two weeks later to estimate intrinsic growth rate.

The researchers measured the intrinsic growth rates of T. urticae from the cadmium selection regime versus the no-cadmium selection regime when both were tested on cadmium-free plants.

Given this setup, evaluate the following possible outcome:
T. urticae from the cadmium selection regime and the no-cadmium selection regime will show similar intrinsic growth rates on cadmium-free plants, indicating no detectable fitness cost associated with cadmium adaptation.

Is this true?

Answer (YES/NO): YES